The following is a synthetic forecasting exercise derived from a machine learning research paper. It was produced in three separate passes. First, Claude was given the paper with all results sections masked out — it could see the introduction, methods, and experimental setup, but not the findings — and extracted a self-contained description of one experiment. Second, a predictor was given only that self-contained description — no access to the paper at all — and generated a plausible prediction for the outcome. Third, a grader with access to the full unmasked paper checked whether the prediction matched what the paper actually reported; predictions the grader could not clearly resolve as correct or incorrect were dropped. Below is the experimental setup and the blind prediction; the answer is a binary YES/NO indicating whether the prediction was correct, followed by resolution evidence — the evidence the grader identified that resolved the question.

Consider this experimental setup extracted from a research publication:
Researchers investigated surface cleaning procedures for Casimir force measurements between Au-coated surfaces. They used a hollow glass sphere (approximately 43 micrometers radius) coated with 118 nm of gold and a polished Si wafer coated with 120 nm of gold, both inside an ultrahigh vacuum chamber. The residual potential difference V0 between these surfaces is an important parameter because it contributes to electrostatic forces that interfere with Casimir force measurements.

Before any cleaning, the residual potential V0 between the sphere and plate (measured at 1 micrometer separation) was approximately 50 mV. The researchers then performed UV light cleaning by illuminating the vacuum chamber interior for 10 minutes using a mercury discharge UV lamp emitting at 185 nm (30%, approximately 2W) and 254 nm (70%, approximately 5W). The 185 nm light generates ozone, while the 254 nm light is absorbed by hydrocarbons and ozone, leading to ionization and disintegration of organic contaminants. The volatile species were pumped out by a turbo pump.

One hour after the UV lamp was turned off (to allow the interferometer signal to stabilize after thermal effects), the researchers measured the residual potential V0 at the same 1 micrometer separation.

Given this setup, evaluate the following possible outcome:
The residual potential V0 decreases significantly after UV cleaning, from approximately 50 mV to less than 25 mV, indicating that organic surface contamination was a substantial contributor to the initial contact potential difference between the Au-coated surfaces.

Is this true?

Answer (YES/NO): NO